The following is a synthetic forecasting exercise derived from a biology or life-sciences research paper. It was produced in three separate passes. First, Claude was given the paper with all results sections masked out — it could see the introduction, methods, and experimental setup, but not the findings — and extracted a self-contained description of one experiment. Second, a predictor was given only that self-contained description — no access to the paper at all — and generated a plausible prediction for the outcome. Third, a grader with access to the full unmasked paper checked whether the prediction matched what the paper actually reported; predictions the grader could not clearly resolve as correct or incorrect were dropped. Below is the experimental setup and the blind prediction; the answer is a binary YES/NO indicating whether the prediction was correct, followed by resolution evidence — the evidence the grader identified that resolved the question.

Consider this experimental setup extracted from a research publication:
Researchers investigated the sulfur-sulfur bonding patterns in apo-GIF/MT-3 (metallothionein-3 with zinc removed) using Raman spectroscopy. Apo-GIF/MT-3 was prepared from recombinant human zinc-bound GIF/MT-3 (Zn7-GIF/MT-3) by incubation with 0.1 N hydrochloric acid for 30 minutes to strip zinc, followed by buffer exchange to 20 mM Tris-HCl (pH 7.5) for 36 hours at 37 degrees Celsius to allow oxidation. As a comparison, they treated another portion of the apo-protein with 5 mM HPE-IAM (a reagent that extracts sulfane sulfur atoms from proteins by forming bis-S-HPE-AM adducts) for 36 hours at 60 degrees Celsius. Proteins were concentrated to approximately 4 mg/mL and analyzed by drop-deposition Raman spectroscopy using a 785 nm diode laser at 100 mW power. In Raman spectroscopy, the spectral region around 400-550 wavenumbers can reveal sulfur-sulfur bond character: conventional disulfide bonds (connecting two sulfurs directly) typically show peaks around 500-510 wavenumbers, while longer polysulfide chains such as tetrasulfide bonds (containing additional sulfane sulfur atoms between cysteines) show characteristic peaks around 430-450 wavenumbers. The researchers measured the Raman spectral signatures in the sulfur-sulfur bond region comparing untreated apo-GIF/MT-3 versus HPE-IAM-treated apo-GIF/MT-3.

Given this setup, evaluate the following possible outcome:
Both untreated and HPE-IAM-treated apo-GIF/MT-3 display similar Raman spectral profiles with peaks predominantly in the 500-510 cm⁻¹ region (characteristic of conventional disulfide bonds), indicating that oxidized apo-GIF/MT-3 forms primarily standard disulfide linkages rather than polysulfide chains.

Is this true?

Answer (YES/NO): NO